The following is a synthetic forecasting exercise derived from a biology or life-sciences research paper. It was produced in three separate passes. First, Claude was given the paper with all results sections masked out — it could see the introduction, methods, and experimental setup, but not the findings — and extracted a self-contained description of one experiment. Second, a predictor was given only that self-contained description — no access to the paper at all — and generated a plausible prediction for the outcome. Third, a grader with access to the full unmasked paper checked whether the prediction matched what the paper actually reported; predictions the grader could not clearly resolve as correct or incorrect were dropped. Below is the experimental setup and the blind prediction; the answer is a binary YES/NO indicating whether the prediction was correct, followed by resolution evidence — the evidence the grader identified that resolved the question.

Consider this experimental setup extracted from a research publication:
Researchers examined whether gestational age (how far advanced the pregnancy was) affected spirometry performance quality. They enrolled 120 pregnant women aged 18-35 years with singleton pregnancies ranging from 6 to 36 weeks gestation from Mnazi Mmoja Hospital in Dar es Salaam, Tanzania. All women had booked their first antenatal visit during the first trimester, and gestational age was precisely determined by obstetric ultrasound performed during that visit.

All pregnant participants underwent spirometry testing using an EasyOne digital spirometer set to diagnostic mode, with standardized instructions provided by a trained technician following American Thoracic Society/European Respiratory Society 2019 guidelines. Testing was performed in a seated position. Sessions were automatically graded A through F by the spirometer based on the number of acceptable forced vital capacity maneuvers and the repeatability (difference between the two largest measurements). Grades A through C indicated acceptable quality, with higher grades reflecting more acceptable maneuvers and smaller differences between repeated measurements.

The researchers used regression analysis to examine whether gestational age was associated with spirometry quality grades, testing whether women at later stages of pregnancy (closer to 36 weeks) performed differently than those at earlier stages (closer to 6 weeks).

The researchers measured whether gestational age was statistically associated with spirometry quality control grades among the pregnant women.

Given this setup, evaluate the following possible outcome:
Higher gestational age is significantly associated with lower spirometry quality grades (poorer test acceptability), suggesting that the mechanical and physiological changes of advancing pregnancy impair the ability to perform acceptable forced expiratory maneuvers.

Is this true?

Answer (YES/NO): NO